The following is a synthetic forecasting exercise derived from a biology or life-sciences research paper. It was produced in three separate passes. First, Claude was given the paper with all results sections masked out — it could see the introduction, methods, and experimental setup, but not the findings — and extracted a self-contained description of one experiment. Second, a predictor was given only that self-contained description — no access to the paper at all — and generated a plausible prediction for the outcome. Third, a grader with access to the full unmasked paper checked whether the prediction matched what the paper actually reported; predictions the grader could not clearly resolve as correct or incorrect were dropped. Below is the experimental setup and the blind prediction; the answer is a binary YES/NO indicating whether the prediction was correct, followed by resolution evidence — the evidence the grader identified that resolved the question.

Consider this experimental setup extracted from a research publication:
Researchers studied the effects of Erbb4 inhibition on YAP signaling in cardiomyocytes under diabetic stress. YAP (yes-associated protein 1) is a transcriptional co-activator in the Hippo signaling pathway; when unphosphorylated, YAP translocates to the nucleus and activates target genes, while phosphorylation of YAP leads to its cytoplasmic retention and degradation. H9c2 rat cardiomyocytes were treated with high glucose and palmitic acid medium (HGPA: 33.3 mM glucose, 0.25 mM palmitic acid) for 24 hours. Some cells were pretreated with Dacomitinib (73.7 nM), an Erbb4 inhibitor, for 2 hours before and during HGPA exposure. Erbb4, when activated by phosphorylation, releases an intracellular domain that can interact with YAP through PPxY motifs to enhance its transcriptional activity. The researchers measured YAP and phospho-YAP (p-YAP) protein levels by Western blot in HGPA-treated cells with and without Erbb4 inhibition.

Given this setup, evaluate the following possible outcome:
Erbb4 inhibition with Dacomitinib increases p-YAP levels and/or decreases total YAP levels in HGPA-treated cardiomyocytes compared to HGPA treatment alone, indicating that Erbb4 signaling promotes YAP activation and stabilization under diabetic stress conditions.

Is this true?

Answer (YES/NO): YES